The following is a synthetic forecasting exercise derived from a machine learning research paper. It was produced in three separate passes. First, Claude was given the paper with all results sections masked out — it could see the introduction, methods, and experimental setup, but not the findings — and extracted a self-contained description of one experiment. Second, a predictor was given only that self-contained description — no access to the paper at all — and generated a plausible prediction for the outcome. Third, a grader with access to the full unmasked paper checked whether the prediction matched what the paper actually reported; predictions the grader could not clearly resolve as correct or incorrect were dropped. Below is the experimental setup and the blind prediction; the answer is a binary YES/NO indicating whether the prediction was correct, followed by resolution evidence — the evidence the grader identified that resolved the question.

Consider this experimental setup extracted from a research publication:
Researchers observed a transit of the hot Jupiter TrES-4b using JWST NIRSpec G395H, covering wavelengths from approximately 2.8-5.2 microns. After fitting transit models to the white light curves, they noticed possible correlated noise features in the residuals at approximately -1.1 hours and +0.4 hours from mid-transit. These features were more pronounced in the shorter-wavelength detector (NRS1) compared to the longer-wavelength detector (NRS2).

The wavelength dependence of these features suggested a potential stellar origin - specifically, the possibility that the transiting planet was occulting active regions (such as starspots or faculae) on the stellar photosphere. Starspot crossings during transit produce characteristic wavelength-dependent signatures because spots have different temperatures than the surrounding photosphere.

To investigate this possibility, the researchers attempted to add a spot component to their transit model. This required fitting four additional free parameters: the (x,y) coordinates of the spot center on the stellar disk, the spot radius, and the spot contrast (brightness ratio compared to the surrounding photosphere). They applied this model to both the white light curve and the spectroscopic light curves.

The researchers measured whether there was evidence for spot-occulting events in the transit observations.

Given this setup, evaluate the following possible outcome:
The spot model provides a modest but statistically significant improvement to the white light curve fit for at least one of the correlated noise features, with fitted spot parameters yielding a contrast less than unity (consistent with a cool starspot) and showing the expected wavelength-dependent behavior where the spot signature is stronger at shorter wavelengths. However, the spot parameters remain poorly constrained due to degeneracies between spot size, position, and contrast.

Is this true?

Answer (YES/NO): NO